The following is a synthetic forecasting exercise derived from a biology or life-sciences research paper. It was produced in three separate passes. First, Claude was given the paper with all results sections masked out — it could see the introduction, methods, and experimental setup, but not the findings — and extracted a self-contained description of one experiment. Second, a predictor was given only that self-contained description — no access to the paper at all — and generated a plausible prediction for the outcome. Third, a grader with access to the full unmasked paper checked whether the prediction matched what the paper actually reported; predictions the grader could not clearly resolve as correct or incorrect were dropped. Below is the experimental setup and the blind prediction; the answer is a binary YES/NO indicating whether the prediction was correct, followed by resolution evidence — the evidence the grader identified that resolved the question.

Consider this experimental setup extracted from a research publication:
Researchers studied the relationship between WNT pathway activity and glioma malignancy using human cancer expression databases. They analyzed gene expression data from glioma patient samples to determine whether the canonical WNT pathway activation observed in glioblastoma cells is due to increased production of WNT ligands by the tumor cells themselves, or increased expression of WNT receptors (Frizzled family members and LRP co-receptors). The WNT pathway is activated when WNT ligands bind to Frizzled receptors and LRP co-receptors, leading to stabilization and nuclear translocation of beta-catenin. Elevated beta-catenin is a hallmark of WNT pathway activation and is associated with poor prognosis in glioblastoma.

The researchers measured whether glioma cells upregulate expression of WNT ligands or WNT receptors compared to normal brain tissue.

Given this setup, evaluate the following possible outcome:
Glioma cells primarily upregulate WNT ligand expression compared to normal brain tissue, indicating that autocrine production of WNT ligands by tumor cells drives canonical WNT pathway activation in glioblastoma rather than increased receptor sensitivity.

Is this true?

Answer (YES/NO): NO